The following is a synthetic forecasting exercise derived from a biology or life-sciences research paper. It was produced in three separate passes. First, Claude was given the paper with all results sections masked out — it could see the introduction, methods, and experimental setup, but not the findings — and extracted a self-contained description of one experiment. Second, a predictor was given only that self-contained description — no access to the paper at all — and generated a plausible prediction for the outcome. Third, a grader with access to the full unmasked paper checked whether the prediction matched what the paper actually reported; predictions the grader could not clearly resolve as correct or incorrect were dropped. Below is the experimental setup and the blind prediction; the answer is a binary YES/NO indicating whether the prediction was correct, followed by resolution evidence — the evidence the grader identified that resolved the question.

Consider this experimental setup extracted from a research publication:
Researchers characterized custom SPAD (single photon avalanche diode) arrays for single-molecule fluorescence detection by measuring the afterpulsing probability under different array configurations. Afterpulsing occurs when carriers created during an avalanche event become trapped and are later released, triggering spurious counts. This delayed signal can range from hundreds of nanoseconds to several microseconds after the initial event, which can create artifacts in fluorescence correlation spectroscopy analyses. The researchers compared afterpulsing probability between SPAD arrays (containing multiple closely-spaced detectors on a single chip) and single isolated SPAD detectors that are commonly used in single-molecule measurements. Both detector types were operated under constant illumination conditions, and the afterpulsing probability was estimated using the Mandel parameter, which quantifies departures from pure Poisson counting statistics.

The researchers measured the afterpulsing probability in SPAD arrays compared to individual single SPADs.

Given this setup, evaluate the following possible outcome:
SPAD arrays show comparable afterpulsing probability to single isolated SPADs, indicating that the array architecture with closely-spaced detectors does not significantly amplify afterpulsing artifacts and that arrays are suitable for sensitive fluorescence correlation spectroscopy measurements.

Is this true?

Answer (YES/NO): NO